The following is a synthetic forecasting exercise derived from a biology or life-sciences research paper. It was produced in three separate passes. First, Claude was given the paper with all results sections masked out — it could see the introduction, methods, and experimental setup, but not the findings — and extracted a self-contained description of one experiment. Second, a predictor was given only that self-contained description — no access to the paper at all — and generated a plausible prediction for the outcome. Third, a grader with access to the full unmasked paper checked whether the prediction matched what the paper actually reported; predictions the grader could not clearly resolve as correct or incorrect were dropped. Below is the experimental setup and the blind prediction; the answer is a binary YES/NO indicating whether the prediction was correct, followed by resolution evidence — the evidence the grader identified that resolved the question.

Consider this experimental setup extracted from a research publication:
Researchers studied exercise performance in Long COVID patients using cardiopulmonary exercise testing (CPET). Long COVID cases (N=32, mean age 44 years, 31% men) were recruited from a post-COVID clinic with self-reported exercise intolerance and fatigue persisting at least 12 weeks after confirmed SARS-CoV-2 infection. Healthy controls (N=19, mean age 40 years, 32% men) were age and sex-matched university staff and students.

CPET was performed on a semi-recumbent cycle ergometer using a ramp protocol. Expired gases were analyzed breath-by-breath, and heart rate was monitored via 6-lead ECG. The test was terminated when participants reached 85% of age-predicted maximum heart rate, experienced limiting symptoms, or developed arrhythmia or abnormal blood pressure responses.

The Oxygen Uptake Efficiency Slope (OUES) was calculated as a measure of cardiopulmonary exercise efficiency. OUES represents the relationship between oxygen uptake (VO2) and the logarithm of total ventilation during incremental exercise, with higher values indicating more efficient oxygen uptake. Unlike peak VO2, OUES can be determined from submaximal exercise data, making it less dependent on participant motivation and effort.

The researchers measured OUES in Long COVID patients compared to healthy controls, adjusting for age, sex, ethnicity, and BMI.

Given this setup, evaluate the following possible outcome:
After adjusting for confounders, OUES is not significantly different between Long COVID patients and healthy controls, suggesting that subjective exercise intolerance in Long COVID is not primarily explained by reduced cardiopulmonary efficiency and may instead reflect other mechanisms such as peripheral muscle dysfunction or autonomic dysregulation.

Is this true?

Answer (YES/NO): NO